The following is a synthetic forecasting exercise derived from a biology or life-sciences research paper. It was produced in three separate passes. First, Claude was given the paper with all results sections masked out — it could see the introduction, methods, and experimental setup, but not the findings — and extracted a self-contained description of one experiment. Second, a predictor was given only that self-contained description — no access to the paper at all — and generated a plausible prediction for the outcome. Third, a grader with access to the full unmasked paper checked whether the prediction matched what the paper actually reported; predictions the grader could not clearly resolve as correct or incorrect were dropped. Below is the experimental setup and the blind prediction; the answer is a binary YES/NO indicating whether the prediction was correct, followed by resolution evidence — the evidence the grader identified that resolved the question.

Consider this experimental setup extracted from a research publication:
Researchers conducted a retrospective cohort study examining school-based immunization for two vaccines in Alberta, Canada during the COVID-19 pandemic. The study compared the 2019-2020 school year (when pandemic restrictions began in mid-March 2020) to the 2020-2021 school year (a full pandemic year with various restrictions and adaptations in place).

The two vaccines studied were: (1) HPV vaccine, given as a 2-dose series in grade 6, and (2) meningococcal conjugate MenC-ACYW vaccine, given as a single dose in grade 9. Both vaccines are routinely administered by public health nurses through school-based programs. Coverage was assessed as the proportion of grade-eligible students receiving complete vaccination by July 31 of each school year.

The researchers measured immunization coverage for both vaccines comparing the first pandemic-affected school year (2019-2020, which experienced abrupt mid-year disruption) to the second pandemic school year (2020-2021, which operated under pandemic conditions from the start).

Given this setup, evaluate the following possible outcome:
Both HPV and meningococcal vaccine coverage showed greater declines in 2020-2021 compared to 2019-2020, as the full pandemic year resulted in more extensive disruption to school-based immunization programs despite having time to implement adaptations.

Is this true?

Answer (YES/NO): NO